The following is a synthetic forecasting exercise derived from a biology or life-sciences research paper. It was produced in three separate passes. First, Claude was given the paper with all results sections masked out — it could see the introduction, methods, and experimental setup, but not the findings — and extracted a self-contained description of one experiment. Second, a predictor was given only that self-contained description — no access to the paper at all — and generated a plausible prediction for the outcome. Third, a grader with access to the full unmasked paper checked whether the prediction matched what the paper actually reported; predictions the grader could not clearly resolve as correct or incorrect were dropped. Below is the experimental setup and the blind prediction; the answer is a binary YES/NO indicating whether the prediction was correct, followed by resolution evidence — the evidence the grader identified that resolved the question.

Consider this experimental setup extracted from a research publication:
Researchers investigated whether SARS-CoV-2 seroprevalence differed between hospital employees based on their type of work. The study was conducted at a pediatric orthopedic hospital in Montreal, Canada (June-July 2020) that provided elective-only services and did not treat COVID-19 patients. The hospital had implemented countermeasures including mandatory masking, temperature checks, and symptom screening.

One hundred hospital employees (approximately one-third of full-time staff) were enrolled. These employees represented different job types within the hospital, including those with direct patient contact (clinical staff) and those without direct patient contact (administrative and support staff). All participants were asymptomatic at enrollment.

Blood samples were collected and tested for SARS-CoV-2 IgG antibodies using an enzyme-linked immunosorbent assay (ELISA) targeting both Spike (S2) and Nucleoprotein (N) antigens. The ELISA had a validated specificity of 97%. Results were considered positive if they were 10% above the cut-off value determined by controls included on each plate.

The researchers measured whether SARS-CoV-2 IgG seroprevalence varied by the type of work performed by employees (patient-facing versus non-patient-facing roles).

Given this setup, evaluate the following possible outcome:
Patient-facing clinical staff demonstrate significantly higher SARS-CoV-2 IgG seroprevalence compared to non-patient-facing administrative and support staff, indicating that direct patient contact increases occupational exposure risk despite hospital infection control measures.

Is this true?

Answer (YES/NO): NO